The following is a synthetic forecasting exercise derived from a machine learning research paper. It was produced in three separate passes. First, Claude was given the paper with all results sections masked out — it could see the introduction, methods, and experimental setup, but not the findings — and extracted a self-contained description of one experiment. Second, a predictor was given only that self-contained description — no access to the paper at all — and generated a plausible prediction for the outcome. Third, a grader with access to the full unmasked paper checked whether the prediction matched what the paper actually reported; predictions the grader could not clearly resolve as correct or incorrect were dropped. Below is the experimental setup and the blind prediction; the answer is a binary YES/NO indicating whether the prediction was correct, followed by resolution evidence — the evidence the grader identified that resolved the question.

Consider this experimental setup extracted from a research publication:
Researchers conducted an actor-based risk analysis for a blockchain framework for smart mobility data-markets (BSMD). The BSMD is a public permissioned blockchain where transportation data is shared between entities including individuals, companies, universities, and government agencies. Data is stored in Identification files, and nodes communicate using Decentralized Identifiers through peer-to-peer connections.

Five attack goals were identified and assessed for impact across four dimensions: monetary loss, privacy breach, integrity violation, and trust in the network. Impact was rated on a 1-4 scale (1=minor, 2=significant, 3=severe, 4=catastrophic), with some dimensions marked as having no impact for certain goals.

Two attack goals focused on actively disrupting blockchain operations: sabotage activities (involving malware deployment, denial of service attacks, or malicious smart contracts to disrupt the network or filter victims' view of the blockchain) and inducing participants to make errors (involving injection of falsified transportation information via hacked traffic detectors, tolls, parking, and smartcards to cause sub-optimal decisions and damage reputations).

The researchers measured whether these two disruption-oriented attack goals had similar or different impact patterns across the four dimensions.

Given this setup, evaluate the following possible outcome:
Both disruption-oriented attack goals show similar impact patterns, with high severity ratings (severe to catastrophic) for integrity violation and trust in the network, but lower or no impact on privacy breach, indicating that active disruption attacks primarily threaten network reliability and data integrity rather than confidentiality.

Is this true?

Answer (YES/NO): NO